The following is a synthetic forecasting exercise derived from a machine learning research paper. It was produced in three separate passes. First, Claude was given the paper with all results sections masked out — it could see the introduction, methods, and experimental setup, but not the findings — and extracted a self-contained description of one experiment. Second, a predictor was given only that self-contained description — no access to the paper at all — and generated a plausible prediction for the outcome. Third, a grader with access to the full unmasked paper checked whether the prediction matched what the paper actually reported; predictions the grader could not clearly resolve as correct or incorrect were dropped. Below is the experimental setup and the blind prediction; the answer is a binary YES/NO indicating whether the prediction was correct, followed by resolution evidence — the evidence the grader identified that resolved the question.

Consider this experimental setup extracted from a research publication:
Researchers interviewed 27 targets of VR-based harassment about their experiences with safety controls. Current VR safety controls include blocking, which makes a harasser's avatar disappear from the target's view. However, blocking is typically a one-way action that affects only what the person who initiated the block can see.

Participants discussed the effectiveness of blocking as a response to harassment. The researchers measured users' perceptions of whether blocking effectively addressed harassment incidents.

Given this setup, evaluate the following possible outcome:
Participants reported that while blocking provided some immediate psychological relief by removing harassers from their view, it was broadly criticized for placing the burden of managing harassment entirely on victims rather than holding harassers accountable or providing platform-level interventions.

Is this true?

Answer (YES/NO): NO